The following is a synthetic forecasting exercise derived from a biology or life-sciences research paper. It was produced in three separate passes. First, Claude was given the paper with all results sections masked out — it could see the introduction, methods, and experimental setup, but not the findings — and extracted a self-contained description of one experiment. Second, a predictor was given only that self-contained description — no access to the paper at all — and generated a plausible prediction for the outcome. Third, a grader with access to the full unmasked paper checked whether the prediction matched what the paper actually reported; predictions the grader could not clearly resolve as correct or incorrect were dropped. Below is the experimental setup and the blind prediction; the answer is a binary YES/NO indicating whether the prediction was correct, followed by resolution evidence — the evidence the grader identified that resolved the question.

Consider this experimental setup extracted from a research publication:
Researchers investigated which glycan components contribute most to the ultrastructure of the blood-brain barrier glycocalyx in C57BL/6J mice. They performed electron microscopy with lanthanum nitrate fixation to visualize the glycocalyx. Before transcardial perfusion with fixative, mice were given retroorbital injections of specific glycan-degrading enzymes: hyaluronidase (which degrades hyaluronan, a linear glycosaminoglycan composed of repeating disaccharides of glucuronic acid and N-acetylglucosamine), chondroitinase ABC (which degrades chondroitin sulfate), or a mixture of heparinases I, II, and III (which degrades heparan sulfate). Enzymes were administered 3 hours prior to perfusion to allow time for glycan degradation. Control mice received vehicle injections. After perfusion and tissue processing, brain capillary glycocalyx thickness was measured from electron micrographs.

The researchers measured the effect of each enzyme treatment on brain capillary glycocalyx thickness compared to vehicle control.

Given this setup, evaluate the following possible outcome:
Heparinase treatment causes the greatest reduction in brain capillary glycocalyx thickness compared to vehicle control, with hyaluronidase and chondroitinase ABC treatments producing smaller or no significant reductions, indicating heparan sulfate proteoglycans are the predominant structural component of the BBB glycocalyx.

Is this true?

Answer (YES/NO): NO